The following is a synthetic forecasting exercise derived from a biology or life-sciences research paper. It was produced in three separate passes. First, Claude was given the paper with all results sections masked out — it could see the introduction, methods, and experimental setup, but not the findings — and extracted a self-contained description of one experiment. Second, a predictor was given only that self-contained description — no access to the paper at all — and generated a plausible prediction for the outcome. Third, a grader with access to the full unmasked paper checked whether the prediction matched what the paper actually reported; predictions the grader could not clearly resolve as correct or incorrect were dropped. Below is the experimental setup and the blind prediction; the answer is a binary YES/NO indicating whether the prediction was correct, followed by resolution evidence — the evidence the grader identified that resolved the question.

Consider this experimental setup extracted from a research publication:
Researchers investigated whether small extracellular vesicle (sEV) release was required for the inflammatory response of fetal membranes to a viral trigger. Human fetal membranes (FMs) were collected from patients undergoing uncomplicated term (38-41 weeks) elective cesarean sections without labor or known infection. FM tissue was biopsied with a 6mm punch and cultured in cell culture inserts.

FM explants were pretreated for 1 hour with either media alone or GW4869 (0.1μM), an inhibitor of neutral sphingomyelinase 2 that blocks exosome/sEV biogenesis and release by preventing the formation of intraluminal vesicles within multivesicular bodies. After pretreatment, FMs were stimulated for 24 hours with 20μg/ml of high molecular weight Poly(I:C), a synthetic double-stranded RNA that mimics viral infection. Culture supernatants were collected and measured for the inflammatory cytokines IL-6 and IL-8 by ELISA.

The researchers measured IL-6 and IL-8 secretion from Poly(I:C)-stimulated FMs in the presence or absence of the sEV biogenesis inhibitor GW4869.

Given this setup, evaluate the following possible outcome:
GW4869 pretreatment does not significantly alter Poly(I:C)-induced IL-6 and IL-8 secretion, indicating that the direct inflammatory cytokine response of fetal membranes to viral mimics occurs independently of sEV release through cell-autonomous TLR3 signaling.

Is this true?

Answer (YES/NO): NO